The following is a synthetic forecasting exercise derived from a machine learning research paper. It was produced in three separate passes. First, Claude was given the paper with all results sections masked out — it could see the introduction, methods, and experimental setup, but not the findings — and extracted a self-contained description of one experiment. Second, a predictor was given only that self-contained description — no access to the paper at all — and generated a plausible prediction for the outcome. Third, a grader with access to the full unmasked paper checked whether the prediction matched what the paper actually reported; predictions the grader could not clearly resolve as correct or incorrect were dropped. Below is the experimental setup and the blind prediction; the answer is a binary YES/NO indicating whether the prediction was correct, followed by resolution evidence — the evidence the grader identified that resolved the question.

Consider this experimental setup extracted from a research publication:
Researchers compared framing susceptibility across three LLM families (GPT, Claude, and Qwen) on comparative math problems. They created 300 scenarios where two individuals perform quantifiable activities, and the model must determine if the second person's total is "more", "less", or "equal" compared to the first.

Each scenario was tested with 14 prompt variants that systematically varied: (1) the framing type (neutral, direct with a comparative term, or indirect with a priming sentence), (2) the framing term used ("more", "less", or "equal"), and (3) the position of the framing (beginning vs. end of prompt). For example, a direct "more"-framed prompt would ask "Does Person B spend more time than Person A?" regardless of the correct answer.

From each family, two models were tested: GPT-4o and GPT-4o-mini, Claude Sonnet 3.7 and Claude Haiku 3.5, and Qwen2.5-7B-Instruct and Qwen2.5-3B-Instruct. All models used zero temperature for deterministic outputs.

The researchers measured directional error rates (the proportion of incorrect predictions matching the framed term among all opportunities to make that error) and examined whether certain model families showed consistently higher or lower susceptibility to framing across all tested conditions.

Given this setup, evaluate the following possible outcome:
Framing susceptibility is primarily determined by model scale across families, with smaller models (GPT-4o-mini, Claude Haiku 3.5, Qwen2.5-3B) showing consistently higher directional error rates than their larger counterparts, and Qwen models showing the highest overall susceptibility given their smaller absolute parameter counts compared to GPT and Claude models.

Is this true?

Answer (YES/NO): NO